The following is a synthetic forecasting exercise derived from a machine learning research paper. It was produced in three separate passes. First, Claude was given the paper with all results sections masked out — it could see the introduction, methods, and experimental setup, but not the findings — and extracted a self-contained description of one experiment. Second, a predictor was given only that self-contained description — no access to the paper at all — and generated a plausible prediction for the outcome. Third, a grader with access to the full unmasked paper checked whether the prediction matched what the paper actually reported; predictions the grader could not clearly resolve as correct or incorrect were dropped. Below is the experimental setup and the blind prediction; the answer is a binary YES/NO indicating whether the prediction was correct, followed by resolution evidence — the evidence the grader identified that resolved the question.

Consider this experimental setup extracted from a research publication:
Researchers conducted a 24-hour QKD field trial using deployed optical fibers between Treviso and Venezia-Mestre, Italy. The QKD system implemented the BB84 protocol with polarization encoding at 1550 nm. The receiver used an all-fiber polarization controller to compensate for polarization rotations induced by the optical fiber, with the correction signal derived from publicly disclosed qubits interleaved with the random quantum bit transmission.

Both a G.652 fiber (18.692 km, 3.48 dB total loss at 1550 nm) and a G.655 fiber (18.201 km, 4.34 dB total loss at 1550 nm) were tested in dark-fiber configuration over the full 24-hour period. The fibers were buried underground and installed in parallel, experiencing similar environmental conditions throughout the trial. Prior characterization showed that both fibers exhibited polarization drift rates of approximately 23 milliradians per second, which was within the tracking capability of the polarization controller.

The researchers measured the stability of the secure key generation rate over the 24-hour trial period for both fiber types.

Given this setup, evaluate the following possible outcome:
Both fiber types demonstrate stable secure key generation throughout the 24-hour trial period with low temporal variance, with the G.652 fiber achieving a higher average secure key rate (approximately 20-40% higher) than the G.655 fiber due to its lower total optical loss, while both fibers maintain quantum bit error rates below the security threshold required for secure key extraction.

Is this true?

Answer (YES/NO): NO